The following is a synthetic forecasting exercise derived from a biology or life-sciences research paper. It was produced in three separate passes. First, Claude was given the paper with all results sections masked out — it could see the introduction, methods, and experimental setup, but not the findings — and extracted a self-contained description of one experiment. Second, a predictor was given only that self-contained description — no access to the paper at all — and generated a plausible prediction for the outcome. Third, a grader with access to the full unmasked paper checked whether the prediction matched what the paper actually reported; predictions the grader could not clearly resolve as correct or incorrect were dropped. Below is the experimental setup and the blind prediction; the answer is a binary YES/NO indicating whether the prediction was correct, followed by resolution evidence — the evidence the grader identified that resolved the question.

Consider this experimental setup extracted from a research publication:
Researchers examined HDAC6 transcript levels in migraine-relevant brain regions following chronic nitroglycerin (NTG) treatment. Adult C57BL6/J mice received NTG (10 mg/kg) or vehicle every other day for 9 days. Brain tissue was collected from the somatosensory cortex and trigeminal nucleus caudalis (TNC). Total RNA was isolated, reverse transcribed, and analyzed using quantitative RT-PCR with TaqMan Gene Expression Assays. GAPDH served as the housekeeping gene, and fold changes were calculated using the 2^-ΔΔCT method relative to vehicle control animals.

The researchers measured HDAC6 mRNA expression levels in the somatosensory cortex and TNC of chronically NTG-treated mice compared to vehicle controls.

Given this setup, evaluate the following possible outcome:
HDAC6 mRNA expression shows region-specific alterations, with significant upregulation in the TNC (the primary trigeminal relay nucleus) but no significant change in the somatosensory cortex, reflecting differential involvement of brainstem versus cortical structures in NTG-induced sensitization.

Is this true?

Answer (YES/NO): NO